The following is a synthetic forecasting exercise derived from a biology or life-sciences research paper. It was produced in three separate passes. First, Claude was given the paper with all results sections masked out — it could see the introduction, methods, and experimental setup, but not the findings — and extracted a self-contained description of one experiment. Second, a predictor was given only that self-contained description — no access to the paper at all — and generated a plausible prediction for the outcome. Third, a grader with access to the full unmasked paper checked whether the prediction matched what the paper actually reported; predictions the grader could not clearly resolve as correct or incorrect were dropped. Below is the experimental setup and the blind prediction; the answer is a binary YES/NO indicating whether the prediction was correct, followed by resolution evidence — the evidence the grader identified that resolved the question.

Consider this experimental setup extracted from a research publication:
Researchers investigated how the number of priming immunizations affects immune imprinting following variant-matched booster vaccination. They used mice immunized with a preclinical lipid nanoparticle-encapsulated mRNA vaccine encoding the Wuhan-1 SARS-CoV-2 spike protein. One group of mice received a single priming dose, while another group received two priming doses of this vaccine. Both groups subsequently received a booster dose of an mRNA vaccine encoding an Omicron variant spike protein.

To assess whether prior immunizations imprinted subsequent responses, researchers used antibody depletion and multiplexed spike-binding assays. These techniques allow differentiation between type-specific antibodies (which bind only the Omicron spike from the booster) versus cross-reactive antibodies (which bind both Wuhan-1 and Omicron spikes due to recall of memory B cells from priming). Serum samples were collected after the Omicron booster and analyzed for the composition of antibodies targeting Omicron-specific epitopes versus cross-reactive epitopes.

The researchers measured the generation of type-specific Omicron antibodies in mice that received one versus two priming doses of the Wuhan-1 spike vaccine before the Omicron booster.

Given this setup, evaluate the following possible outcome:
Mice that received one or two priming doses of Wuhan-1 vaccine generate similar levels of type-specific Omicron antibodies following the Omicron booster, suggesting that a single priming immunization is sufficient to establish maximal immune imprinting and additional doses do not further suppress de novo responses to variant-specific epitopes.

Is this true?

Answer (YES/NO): NO